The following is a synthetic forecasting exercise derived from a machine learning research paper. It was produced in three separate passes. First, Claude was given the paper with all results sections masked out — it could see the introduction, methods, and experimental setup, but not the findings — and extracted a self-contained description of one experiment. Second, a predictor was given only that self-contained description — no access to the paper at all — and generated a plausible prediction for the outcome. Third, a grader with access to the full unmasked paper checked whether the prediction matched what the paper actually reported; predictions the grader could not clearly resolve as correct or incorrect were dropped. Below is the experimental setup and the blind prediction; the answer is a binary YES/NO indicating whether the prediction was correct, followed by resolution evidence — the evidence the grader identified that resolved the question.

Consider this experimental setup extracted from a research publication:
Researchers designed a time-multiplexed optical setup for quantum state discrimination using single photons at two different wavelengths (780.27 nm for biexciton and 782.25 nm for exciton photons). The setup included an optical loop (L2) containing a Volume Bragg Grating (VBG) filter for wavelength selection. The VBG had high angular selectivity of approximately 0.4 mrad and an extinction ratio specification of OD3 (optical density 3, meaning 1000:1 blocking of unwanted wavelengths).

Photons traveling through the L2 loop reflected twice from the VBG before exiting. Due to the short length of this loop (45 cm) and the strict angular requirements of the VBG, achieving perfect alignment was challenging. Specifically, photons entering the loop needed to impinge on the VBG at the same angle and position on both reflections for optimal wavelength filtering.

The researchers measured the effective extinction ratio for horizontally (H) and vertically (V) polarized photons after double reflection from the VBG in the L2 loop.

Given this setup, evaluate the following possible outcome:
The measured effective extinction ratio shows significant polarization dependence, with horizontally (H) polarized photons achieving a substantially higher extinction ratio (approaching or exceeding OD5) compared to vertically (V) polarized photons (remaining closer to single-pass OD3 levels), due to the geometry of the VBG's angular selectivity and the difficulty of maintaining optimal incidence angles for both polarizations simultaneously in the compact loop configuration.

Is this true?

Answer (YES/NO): NO